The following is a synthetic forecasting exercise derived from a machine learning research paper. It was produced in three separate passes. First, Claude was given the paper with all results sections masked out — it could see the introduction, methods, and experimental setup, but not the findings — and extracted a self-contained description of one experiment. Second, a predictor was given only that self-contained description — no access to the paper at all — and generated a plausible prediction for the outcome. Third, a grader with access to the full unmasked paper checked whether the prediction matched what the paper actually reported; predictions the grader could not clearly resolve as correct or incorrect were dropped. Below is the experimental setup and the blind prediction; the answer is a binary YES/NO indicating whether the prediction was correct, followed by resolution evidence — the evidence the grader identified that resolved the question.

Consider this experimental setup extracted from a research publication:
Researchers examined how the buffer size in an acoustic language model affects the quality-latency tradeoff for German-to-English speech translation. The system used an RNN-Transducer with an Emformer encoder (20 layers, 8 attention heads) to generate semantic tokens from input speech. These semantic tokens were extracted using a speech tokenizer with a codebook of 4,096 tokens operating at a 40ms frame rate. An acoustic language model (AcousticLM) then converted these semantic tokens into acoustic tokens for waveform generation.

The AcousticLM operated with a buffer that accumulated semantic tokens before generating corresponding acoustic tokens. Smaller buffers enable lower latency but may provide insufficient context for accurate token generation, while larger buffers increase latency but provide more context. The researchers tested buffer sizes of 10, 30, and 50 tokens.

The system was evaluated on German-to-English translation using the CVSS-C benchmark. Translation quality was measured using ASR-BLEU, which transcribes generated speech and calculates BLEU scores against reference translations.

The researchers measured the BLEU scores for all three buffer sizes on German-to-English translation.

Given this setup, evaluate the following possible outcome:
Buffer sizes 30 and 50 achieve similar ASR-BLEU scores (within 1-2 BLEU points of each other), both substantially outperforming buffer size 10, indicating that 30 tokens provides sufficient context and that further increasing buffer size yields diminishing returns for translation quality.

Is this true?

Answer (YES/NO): YES